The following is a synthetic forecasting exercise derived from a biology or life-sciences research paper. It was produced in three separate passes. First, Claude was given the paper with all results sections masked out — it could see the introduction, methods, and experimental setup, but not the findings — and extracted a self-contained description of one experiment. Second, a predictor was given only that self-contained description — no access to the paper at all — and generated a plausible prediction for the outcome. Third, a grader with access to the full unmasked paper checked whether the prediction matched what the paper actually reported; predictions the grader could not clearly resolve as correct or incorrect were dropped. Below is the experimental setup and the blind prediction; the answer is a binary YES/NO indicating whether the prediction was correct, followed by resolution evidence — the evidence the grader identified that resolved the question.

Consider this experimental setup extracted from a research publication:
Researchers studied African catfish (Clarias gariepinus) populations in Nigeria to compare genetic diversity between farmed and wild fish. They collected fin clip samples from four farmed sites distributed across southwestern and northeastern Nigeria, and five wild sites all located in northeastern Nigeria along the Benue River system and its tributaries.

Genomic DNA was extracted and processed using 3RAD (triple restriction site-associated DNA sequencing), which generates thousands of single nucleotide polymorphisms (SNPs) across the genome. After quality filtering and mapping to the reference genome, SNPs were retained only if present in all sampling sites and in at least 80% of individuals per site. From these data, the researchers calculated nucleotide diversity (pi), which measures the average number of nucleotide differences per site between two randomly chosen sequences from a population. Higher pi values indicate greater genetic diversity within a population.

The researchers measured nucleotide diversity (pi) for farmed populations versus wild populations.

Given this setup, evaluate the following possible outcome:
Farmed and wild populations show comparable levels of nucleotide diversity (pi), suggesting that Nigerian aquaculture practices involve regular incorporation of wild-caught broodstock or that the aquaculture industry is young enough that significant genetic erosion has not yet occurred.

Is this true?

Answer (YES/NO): YES